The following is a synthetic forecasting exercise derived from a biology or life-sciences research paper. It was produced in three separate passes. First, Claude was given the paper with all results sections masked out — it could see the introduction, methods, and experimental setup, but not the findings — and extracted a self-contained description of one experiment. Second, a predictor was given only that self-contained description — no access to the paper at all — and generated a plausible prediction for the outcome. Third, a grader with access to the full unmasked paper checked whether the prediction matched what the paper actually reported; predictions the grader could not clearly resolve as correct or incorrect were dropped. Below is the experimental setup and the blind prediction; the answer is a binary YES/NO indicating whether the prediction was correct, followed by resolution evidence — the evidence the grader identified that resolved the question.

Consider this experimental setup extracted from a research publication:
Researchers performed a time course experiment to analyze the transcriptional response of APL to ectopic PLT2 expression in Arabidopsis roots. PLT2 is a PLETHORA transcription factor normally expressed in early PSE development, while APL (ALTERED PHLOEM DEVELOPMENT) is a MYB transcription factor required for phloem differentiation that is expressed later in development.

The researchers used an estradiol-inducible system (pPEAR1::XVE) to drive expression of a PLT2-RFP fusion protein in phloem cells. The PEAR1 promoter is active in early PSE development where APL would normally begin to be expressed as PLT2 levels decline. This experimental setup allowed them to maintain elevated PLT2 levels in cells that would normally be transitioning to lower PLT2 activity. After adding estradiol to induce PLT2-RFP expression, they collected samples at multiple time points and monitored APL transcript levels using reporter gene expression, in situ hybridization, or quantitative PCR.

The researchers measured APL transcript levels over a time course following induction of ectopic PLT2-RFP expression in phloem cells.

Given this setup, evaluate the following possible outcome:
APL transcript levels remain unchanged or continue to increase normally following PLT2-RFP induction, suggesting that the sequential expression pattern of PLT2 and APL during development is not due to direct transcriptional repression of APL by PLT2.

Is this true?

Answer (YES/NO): NO